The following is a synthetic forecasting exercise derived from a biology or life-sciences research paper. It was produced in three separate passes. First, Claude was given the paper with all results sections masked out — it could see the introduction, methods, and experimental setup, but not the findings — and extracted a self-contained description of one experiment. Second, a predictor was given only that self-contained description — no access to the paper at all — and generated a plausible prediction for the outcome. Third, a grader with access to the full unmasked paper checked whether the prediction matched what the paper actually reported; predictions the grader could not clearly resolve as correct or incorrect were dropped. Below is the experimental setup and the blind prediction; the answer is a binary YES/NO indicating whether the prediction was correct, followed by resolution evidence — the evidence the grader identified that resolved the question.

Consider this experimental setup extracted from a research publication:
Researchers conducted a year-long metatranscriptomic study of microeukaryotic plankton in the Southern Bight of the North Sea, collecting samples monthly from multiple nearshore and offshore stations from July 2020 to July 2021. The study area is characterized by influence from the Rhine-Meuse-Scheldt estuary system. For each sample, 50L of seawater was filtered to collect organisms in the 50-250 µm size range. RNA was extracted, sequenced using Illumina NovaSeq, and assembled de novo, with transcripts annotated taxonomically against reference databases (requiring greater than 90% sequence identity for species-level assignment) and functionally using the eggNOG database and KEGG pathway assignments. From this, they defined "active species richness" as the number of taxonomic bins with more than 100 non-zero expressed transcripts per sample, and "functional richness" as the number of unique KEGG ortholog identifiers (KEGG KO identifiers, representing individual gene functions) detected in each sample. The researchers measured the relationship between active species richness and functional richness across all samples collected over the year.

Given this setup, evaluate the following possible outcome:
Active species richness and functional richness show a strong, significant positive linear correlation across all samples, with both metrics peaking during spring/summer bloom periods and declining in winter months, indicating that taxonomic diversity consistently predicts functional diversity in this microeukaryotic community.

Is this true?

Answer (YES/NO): NO